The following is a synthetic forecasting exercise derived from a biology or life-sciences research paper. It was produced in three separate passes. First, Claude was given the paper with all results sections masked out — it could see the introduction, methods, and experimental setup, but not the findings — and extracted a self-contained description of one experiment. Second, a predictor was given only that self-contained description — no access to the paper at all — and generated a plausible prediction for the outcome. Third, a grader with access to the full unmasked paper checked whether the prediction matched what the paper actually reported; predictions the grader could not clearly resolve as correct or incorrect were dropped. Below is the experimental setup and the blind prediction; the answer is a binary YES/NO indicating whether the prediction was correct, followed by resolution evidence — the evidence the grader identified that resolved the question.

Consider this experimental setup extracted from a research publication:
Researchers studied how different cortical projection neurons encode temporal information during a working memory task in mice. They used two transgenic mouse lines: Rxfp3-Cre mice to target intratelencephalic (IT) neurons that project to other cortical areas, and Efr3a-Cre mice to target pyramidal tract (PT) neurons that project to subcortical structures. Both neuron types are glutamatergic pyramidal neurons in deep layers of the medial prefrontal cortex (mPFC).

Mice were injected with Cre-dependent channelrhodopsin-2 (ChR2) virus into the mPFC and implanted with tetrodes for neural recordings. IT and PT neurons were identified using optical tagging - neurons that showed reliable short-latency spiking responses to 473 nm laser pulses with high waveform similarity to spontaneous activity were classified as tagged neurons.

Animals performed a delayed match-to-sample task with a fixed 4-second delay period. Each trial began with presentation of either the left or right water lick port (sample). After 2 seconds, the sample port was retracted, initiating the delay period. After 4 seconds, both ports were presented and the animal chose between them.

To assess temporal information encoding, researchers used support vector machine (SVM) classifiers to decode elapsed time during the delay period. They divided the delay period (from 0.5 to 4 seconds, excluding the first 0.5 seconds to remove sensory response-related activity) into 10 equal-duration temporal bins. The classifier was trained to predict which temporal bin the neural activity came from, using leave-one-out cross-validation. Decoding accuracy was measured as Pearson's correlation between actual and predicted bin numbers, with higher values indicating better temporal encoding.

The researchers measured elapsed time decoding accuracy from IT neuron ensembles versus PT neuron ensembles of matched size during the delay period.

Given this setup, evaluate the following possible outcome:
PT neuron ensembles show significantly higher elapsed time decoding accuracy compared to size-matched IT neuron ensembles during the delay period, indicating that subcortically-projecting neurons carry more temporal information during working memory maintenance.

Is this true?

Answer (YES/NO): YES